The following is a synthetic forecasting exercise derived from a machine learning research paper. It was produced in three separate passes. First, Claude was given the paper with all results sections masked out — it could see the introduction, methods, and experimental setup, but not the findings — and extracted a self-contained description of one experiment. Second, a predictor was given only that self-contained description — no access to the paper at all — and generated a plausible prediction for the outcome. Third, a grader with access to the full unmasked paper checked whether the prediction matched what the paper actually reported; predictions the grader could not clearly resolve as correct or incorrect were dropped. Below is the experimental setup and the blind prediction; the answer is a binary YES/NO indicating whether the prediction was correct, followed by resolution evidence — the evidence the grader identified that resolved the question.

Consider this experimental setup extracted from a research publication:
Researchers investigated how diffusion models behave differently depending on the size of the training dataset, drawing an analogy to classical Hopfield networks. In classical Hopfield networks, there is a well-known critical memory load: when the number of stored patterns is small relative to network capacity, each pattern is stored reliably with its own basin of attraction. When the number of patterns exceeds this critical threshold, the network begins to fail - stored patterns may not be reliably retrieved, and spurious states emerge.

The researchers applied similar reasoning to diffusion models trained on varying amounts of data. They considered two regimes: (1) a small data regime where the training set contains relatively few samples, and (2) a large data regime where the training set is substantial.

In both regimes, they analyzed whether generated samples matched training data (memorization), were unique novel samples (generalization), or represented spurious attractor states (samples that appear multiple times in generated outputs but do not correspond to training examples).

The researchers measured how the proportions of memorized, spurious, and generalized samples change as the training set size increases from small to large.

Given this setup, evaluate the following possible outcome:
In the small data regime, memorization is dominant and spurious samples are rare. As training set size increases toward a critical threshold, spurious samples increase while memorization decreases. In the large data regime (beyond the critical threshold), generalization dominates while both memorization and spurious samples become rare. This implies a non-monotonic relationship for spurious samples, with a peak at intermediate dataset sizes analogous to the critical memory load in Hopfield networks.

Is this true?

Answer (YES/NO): YES